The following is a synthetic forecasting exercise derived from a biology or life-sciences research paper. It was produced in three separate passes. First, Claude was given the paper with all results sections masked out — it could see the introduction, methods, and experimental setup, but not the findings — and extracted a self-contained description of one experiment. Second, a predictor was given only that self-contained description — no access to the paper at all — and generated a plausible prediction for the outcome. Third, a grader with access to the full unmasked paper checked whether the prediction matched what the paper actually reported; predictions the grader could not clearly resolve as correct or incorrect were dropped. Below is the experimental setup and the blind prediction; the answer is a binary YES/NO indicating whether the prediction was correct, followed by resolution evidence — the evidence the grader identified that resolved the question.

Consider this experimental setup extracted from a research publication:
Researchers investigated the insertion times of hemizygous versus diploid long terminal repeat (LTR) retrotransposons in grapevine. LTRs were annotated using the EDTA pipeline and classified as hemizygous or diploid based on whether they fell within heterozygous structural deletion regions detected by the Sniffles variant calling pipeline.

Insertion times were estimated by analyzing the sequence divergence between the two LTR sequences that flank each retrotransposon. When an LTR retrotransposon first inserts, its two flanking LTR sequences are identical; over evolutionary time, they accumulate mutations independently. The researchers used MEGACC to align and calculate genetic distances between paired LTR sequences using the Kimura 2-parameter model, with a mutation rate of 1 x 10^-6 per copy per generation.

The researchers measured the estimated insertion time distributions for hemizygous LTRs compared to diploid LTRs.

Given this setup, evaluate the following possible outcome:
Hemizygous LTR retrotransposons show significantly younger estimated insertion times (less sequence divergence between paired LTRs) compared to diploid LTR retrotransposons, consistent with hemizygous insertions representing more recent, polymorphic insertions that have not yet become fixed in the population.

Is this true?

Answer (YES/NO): YES